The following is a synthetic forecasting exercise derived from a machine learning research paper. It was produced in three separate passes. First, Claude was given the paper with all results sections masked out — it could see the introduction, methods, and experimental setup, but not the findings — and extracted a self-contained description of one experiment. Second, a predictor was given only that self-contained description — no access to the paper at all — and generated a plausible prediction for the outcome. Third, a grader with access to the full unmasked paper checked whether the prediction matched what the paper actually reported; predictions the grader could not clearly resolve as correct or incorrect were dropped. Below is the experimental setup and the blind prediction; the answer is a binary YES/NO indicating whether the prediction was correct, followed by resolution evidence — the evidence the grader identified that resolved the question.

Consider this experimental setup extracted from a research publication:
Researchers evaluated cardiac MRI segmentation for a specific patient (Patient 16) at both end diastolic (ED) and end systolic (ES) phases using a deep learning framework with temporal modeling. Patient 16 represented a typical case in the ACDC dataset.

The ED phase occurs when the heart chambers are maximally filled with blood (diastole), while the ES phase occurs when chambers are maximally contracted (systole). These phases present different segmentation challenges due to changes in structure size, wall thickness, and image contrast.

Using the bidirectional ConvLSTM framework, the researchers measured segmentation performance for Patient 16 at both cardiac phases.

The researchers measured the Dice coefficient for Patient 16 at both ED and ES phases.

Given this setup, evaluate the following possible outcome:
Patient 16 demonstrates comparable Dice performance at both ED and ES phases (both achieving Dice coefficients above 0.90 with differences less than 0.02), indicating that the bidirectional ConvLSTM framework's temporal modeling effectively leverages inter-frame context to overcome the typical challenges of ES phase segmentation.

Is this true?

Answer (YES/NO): NO